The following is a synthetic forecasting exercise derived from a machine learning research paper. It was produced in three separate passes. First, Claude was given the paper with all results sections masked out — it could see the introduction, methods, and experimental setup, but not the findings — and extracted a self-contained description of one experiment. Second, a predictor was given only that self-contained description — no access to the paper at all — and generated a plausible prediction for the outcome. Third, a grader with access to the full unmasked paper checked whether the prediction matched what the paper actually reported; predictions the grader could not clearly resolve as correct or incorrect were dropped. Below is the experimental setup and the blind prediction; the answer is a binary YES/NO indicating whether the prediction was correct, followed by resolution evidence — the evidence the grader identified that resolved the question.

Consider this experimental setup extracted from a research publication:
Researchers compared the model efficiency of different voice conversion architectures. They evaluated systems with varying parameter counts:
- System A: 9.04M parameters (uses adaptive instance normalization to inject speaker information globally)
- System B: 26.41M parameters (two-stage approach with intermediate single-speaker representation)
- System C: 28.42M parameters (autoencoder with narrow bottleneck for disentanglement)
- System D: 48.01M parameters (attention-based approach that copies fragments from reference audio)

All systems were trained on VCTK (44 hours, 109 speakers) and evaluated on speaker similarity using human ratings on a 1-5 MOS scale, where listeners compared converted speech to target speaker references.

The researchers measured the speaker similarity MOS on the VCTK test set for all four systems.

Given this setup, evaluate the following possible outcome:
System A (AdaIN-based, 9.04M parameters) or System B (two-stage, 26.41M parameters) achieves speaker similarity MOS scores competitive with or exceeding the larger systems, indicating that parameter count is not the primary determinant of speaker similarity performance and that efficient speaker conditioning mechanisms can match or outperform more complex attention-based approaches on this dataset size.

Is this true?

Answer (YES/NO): YES